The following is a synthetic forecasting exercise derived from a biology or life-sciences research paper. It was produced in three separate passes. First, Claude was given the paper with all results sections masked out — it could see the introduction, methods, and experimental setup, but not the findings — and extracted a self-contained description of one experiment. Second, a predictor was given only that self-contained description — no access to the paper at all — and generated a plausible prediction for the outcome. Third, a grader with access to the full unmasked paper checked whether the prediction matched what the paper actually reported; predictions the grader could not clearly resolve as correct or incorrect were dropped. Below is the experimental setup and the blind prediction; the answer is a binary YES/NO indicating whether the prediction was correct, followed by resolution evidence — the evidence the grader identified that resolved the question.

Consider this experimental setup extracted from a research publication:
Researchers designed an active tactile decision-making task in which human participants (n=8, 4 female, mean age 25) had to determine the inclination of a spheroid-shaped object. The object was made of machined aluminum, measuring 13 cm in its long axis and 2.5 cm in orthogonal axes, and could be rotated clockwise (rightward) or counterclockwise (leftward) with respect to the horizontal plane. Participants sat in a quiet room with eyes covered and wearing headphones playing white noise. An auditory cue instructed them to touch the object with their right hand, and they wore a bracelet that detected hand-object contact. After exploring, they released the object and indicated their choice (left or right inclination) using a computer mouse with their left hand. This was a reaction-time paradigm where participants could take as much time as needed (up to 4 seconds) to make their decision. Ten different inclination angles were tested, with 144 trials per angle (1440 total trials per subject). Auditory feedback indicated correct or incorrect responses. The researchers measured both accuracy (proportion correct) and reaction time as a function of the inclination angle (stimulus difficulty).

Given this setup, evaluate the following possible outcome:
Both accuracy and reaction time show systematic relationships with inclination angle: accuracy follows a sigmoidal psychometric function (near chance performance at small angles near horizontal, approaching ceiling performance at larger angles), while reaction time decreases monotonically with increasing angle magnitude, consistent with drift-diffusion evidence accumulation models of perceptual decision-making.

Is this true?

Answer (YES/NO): YES